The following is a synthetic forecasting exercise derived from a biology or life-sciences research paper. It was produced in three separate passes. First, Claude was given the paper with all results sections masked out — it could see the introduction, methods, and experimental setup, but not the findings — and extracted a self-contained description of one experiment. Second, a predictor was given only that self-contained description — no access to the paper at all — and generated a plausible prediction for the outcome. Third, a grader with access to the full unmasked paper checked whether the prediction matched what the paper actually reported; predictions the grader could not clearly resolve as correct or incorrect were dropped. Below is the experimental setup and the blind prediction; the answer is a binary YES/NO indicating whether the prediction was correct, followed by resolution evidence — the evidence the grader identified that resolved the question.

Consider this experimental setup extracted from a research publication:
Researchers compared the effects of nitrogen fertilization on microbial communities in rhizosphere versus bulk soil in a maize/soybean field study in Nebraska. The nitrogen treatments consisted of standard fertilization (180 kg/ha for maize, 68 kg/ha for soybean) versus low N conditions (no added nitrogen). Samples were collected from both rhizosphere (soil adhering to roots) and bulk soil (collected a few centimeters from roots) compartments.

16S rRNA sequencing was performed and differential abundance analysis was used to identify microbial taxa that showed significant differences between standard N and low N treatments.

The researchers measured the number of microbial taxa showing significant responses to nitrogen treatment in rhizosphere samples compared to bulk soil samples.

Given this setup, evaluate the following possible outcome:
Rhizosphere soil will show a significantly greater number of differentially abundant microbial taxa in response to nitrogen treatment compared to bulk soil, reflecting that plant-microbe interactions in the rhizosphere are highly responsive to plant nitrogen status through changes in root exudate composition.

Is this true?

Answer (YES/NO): YES